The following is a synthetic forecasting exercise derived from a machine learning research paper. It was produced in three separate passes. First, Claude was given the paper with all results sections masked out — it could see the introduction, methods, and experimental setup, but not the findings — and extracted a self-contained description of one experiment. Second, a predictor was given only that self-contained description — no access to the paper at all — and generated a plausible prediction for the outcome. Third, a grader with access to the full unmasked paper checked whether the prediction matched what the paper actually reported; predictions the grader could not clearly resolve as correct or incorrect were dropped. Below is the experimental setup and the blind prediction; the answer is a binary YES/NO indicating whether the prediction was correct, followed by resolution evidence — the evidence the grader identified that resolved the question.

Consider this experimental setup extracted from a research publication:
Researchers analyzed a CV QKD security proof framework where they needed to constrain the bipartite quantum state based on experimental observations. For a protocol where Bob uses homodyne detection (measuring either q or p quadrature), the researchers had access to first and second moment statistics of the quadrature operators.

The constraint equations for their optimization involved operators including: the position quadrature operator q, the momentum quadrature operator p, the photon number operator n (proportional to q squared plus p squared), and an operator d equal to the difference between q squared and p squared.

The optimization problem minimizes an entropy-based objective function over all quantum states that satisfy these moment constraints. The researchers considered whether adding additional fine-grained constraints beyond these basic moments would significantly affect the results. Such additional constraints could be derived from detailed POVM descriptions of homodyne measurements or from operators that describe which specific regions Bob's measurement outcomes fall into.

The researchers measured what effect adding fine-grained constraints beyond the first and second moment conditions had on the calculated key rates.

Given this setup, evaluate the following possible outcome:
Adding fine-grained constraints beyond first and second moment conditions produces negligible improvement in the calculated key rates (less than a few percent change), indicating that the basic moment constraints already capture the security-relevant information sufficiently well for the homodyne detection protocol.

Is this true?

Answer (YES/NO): YES